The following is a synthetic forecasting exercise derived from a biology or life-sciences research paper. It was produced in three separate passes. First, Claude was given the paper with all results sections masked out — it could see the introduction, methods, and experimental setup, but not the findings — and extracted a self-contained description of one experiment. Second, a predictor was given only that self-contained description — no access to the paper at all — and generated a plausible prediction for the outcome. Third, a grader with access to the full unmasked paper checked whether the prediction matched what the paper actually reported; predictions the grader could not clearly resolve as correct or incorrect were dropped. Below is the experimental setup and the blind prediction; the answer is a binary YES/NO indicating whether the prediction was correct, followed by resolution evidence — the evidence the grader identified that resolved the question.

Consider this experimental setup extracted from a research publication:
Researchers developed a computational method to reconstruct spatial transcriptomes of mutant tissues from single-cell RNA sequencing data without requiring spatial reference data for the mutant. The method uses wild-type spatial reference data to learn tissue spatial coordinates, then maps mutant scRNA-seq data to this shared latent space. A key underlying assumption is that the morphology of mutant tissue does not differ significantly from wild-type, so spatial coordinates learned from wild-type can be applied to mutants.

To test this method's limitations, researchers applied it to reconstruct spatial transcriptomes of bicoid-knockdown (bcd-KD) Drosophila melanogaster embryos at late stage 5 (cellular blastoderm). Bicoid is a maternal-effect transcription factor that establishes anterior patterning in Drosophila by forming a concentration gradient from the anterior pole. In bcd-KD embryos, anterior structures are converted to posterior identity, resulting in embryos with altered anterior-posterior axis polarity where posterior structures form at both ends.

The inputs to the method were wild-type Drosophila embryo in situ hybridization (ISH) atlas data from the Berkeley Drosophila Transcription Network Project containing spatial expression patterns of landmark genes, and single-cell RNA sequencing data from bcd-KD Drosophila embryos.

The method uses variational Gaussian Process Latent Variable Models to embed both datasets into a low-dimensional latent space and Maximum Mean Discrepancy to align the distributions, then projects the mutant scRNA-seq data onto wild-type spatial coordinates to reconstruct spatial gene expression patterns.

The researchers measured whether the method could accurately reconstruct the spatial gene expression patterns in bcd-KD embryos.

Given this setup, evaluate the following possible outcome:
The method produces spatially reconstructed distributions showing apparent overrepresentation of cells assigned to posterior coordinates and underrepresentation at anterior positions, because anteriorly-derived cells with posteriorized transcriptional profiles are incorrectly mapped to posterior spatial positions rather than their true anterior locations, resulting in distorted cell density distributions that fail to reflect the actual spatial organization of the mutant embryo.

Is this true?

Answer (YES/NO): YES